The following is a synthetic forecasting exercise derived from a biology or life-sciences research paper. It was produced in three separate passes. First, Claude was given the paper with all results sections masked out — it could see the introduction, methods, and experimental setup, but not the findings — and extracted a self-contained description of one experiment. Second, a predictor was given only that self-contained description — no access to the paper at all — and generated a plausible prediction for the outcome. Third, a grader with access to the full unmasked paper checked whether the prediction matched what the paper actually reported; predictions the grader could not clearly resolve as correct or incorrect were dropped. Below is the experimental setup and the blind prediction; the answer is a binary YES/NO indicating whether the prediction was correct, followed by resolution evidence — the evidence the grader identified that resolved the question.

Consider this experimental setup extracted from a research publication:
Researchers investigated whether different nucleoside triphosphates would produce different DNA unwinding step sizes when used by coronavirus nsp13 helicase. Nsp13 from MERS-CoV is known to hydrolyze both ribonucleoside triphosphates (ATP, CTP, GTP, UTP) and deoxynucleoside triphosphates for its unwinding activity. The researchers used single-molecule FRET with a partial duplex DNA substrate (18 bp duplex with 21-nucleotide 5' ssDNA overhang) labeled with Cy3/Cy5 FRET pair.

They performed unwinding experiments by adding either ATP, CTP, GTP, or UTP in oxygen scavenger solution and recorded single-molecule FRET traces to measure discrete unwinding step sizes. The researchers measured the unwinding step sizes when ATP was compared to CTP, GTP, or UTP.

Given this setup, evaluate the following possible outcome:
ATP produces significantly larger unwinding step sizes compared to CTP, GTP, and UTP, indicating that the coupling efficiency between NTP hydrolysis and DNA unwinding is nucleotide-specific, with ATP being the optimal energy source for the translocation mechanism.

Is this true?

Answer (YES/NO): YES